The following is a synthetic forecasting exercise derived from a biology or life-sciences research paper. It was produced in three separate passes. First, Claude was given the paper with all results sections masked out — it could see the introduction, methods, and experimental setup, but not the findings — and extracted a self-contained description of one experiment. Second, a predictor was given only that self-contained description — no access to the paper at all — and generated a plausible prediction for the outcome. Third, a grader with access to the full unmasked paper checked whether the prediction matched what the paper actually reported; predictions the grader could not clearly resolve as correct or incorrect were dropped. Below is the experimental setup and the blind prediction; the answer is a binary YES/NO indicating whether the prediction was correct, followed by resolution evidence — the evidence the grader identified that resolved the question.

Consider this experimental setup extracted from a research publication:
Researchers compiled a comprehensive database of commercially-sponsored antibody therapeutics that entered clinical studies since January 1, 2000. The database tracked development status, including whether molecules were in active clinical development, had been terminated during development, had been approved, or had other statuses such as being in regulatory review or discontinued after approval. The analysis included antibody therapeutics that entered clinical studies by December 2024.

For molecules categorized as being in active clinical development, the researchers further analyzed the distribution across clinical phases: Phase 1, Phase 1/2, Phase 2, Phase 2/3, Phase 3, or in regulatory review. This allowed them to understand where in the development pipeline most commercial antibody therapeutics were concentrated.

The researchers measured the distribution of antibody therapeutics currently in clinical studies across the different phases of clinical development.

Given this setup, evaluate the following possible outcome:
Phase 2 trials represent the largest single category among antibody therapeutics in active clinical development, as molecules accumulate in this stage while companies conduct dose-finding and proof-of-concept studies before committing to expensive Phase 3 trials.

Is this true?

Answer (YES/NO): NO